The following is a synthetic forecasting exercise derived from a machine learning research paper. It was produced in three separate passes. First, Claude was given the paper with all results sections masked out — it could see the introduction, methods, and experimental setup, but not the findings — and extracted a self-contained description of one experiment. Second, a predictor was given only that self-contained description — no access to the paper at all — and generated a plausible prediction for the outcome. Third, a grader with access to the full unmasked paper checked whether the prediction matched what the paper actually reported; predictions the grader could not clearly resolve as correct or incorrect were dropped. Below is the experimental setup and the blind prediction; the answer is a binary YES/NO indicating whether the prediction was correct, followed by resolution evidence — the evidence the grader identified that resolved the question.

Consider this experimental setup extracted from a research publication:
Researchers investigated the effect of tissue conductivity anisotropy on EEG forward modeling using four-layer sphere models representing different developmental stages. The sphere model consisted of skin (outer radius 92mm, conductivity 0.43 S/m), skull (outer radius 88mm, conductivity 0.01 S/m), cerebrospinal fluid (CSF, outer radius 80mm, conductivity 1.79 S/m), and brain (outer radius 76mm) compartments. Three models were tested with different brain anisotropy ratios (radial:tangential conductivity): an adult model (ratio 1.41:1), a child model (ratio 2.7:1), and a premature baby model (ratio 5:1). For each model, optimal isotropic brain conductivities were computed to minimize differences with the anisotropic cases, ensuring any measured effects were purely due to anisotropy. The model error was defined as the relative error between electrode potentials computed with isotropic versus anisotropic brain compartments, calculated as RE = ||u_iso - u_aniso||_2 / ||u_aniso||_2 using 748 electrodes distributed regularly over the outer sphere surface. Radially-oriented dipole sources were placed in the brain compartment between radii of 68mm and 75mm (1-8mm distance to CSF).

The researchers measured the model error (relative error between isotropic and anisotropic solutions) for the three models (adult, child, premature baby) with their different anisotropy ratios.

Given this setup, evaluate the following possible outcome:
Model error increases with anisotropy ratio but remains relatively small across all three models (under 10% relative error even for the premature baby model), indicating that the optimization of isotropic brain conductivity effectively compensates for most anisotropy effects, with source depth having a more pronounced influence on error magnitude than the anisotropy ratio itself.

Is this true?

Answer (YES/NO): NO